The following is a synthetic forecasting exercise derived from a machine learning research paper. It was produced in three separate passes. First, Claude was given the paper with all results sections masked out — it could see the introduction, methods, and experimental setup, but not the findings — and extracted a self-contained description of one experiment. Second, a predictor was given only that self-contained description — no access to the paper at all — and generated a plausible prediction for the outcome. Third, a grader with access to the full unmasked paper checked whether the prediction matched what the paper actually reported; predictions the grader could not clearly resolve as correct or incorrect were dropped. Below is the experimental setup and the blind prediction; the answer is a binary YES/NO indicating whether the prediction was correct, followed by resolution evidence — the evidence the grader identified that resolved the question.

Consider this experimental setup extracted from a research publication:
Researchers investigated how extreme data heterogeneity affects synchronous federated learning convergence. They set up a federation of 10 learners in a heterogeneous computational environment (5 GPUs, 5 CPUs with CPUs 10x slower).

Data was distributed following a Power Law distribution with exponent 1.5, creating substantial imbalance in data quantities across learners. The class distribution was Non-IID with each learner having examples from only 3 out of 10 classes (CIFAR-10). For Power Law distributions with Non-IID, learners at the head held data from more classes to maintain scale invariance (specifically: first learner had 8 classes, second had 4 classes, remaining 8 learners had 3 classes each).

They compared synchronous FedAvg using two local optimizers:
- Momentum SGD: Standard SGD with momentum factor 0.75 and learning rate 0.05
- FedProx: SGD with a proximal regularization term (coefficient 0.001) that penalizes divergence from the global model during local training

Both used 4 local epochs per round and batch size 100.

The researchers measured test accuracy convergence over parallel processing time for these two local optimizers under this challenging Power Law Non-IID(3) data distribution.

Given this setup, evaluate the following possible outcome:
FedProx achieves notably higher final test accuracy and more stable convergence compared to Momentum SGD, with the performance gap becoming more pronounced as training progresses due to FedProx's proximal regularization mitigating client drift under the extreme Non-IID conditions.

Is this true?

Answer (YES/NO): YES